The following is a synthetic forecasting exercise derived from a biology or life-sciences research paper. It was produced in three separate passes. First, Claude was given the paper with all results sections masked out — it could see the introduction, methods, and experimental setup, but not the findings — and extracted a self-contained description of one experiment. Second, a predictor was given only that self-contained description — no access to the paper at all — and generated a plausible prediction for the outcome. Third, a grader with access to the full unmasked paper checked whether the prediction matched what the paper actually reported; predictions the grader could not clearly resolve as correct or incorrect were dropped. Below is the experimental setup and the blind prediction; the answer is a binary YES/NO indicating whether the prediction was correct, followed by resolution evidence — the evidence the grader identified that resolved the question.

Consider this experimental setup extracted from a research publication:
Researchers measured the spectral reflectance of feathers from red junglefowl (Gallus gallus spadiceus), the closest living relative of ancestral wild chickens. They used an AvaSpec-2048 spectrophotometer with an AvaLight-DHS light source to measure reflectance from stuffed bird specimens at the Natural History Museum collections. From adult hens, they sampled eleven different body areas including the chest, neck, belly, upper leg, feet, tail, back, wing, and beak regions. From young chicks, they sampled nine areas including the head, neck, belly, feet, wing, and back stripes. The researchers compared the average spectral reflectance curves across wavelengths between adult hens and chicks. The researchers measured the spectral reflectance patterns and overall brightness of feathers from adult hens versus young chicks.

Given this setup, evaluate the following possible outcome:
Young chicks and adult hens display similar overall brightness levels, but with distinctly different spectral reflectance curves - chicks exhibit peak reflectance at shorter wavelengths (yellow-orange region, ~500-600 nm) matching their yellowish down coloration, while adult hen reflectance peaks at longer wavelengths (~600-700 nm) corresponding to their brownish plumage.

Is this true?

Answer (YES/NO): NO